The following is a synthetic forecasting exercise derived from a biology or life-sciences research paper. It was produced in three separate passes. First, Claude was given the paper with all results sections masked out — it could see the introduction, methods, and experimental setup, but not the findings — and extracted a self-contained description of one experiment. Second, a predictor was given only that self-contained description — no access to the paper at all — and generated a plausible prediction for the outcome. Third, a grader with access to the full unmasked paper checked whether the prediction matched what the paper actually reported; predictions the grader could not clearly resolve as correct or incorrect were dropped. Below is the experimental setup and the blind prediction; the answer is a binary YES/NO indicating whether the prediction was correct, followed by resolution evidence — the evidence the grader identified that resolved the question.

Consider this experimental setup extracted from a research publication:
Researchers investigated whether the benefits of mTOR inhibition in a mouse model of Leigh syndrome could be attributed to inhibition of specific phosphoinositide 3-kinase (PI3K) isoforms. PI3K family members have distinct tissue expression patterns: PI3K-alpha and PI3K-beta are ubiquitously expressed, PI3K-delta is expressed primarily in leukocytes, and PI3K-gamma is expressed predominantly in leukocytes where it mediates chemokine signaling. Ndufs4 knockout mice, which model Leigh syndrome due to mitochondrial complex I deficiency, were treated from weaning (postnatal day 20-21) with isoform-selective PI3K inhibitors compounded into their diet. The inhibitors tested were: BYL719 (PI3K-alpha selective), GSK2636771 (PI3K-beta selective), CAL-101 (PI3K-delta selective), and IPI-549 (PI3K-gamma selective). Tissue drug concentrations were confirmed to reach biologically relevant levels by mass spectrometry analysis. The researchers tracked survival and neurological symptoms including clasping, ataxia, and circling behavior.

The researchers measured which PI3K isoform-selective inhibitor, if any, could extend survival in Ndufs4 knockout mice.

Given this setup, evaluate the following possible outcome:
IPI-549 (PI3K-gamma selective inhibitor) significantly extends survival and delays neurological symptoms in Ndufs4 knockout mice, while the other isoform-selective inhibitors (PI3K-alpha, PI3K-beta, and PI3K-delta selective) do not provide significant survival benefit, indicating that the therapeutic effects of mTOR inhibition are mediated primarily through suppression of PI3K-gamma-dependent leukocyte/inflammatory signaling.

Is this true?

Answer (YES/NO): YES